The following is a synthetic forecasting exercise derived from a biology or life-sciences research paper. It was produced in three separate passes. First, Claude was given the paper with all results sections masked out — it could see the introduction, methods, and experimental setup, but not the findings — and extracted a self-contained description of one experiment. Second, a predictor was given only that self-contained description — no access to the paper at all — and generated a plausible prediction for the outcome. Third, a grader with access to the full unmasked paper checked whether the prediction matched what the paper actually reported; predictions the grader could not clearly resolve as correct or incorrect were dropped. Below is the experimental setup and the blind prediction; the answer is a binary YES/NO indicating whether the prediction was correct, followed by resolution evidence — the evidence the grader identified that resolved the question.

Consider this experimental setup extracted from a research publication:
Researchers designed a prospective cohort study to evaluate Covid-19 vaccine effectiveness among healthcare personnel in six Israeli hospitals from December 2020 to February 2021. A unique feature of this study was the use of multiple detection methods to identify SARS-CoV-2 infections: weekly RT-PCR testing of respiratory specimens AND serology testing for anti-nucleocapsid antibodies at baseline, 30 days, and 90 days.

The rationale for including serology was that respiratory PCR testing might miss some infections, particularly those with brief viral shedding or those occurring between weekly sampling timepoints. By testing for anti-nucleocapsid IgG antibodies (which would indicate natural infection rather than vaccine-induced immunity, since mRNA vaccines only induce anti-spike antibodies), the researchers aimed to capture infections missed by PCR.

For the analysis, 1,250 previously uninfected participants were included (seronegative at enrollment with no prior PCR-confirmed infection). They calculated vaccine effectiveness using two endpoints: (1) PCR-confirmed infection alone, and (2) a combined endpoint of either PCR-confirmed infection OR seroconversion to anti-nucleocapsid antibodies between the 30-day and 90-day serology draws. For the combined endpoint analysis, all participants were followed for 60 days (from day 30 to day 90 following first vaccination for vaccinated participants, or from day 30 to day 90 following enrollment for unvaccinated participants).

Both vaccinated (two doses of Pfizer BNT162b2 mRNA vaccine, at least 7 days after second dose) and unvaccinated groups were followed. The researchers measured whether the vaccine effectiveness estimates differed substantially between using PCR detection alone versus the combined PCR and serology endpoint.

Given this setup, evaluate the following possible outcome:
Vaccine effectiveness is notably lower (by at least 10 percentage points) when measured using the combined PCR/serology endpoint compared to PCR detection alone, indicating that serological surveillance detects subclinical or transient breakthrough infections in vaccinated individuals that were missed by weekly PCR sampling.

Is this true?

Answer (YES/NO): NO